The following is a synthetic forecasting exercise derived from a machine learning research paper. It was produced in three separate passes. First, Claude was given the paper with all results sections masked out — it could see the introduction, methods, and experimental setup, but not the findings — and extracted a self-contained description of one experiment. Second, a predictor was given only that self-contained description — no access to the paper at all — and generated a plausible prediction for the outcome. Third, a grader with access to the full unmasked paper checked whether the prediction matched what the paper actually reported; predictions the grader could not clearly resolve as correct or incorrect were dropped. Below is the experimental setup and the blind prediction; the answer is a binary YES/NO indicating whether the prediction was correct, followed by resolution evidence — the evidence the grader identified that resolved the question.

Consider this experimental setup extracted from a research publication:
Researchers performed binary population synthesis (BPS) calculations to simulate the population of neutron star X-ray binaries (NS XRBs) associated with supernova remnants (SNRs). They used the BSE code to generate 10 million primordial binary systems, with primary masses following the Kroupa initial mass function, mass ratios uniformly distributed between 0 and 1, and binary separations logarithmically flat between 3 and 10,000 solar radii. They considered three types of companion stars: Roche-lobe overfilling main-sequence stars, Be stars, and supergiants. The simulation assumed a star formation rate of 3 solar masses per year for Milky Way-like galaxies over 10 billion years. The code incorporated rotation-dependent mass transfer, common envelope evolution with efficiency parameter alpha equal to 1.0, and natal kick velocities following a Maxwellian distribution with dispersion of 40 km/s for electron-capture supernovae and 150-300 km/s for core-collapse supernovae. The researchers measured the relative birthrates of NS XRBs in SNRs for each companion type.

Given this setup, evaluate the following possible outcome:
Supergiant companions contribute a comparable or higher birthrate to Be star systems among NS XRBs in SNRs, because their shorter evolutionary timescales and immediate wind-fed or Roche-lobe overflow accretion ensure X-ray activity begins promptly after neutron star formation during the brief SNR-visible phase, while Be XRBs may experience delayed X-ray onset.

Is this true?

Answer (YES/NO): NO